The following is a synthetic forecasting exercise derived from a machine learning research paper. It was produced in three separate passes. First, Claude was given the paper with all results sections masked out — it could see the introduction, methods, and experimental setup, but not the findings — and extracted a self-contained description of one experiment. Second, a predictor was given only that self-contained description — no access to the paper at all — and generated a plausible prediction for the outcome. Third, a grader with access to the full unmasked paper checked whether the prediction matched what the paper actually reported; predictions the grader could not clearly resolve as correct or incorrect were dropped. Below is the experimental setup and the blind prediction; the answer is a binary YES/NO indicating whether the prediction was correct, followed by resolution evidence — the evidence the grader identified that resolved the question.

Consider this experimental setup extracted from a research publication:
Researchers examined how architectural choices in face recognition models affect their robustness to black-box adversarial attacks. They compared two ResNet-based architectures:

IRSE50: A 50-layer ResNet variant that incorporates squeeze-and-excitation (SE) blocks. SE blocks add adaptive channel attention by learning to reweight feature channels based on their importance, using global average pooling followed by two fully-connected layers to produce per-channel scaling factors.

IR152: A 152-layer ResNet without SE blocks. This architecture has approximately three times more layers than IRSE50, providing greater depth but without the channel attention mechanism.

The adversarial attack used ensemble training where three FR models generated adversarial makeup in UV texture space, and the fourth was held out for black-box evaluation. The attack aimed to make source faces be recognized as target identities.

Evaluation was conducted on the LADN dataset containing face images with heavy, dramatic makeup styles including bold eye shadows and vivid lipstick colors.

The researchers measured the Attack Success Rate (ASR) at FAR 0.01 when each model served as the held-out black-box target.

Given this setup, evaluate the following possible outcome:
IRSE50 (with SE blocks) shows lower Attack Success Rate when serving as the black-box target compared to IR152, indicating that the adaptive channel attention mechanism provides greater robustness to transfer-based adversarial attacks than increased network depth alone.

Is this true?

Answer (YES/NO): NO